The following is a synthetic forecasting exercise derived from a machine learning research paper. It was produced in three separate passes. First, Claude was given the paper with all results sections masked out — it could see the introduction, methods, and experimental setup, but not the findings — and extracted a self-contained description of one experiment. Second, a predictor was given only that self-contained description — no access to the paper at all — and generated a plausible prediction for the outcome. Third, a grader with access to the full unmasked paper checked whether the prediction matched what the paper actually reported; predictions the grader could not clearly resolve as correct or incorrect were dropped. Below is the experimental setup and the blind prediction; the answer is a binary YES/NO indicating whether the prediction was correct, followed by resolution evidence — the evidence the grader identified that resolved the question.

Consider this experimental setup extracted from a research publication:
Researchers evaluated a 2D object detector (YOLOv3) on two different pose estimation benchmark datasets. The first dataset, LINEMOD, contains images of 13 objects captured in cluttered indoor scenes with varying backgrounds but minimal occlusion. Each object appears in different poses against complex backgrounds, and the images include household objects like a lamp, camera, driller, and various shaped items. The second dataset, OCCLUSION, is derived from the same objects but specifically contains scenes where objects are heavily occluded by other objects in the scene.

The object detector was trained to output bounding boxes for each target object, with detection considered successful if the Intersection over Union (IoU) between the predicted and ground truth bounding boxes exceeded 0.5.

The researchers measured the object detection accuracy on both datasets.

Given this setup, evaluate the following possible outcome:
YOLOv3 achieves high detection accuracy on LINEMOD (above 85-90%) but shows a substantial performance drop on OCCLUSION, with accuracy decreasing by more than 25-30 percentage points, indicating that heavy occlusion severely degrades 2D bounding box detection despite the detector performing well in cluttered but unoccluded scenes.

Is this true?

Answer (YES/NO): NO